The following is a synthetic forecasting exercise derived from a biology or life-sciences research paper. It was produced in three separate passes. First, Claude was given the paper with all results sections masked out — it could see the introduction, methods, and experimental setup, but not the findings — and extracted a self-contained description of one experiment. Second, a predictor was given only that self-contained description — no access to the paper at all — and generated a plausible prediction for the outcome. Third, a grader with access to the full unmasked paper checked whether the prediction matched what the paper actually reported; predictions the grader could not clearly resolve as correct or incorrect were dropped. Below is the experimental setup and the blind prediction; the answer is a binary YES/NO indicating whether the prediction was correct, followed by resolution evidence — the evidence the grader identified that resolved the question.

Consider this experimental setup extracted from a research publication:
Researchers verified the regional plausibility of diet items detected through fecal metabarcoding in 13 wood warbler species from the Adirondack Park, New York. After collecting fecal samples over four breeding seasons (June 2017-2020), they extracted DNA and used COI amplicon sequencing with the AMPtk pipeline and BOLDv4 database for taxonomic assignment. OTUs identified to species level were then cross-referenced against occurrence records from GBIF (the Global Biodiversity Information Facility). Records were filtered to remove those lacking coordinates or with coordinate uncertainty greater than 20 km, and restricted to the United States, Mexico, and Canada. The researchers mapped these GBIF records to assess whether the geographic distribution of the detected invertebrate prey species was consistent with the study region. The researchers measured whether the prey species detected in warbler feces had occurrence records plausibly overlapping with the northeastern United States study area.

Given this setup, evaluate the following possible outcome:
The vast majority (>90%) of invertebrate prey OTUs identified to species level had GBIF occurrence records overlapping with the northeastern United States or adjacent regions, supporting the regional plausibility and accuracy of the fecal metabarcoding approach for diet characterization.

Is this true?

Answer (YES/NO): NO